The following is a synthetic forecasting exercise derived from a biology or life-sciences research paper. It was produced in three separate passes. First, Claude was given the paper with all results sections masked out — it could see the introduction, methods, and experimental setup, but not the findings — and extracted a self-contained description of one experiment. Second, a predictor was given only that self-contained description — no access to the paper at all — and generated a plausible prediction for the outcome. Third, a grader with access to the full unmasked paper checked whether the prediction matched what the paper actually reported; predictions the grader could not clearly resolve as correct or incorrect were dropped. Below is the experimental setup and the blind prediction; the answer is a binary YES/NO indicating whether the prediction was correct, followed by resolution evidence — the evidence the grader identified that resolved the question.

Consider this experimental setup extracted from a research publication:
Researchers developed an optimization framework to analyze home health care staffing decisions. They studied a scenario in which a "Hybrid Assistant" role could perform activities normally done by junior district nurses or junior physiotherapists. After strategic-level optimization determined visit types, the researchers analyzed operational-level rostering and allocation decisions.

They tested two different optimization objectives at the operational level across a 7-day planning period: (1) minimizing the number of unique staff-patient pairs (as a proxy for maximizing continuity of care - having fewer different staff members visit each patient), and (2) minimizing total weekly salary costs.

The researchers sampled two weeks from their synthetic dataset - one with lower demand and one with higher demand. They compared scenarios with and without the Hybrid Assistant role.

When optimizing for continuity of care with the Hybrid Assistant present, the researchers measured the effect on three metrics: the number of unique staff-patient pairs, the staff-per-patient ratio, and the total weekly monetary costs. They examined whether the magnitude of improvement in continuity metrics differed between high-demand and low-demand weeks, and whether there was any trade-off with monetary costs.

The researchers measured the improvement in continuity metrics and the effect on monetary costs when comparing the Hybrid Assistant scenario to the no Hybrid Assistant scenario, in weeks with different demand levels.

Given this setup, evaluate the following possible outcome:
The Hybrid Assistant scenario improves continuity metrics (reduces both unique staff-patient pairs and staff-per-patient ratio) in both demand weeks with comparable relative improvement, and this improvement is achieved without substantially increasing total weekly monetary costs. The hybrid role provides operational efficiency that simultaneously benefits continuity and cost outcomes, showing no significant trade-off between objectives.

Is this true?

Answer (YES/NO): NO